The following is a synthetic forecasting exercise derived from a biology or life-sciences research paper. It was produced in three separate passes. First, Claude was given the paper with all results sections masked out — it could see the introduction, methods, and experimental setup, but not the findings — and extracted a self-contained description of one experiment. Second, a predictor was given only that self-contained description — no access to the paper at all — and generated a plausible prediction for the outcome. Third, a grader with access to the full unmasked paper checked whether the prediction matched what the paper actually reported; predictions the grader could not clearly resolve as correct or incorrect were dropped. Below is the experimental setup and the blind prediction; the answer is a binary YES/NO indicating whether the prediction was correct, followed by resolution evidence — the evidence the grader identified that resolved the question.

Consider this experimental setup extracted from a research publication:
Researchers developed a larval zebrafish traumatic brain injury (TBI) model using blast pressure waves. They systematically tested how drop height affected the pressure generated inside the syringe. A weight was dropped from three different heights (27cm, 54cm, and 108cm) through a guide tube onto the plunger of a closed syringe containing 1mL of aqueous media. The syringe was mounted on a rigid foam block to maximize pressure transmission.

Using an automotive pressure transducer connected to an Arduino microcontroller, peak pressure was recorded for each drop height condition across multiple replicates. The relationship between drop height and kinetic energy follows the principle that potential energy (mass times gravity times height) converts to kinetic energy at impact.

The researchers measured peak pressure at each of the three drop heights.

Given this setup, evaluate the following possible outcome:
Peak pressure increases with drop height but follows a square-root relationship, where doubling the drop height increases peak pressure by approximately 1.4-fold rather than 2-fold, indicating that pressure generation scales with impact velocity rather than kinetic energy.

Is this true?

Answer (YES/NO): NO